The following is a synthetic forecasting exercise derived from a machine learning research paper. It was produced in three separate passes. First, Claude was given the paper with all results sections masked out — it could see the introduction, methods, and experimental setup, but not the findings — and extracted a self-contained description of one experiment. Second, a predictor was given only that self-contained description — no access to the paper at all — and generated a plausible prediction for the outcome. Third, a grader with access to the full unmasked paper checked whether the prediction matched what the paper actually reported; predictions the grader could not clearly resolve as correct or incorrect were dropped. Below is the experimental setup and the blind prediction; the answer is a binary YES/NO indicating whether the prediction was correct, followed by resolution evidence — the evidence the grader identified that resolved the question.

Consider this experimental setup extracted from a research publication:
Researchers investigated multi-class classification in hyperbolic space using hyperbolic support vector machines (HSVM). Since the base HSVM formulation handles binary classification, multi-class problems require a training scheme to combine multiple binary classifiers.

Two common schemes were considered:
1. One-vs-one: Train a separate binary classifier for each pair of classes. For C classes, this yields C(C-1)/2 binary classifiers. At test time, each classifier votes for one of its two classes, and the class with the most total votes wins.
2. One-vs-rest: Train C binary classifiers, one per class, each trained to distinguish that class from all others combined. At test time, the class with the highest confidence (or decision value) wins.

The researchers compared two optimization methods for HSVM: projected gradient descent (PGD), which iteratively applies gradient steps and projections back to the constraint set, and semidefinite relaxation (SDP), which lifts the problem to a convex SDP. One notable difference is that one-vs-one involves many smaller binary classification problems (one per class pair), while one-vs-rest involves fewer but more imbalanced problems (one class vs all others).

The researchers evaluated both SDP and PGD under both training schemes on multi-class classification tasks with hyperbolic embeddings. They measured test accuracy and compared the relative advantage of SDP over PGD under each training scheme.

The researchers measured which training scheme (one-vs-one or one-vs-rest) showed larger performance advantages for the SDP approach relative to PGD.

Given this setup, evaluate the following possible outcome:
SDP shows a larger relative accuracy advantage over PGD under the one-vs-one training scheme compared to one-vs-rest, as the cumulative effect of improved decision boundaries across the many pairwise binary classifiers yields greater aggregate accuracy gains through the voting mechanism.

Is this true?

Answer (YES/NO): NO